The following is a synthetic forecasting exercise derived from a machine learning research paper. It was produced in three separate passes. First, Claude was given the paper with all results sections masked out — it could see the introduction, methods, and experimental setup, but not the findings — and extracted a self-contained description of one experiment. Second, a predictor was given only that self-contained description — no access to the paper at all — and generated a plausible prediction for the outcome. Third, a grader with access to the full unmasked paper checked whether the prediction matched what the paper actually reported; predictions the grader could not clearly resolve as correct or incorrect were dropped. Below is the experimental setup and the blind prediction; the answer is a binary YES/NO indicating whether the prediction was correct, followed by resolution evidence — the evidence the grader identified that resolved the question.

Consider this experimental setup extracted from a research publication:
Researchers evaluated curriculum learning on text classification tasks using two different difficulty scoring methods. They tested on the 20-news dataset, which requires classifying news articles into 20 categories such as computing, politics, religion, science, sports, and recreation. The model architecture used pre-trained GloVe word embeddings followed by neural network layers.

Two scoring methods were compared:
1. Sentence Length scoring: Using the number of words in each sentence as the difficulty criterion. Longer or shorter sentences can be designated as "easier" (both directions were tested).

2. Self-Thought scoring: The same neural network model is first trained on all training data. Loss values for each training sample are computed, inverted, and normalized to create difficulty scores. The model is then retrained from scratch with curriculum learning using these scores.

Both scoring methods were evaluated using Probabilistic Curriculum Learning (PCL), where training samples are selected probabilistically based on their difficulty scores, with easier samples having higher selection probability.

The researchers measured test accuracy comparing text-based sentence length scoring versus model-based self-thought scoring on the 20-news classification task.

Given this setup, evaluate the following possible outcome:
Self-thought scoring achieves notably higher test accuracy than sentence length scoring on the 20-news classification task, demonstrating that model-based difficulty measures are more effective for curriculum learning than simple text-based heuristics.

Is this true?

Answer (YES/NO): NO